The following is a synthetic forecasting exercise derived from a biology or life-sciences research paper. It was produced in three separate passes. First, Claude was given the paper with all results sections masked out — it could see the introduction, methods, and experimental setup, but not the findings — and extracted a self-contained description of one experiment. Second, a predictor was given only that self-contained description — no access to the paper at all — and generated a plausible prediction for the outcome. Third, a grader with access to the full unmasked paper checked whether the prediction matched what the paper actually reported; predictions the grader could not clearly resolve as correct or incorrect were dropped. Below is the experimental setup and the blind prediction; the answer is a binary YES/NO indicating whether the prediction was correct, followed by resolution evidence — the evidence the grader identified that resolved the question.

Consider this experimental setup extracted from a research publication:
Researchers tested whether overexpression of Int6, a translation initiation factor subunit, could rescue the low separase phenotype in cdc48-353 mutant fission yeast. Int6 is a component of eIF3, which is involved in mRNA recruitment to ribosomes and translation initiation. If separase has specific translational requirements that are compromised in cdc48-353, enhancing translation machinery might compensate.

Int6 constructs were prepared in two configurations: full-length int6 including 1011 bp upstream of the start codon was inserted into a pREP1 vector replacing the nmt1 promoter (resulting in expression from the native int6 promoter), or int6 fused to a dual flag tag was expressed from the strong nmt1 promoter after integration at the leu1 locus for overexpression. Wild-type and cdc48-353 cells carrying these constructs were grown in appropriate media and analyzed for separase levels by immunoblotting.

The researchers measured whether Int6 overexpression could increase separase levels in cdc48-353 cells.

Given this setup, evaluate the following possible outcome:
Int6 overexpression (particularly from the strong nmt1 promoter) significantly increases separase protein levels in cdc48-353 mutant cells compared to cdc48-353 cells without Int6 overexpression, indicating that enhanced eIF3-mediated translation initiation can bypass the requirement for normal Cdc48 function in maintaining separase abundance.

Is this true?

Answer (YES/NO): NO